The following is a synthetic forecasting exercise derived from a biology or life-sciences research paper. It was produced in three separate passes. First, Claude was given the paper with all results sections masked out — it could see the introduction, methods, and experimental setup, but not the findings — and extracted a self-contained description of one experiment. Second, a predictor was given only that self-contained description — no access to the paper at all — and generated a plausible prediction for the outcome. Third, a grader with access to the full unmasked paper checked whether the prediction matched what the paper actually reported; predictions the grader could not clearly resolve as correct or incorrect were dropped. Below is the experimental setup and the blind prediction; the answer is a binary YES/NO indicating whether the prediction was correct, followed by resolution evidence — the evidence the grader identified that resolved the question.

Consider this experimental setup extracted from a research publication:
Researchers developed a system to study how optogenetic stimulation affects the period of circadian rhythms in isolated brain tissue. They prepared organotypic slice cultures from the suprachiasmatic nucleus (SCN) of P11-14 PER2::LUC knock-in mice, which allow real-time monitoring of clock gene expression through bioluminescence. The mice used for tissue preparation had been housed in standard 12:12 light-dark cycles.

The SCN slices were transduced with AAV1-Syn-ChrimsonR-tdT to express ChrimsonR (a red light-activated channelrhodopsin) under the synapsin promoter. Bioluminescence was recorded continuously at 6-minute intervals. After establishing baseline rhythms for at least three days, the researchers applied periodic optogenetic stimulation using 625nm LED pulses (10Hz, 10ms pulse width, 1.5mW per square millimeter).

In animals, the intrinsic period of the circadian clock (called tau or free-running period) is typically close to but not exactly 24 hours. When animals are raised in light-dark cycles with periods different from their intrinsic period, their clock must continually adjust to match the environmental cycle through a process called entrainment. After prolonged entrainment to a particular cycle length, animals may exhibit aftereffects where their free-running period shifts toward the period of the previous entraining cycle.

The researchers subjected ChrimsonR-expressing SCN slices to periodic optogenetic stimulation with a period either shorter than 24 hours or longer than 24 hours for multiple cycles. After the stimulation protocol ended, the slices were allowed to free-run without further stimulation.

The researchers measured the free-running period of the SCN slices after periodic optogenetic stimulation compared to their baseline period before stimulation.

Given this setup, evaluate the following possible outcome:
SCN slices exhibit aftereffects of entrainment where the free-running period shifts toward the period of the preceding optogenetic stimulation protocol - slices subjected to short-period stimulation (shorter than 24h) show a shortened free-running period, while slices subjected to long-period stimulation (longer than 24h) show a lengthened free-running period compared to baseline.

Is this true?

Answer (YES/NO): NO